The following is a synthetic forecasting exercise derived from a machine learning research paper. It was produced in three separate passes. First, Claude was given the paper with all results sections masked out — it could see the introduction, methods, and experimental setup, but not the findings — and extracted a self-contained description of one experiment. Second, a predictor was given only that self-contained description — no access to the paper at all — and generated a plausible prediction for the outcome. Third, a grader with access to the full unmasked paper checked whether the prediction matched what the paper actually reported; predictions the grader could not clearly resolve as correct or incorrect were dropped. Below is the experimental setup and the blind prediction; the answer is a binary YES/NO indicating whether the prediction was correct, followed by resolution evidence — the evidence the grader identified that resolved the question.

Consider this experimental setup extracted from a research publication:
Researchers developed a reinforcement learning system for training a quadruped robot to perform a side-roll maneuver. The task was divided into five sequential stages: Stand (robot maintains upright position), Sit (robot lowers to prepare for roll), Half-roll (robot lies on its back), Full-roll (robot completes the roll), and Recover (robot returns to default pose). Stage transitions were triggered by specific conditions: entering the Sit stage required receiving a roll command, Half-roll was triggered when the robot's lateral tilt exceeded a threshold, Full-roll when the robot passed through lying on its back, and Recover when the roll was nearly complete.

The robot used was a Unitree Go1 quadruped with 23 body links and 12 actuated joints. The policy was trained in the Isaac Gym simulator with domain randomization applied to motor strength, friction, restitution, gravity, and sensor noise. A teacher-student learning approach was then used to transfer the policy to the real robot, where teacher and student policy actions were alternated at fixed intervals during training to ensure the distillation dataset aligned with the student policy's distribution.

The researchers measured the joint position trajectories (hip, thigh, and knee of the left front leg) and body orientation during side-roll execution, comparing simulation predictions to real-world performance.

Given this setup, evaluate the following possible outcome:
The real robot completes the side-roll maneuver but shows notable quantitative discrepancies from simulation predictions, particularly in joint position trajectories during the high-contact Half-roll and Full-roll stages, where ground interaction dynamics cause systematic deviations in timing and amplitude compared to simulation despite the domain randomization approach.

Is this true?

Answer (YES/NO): NO